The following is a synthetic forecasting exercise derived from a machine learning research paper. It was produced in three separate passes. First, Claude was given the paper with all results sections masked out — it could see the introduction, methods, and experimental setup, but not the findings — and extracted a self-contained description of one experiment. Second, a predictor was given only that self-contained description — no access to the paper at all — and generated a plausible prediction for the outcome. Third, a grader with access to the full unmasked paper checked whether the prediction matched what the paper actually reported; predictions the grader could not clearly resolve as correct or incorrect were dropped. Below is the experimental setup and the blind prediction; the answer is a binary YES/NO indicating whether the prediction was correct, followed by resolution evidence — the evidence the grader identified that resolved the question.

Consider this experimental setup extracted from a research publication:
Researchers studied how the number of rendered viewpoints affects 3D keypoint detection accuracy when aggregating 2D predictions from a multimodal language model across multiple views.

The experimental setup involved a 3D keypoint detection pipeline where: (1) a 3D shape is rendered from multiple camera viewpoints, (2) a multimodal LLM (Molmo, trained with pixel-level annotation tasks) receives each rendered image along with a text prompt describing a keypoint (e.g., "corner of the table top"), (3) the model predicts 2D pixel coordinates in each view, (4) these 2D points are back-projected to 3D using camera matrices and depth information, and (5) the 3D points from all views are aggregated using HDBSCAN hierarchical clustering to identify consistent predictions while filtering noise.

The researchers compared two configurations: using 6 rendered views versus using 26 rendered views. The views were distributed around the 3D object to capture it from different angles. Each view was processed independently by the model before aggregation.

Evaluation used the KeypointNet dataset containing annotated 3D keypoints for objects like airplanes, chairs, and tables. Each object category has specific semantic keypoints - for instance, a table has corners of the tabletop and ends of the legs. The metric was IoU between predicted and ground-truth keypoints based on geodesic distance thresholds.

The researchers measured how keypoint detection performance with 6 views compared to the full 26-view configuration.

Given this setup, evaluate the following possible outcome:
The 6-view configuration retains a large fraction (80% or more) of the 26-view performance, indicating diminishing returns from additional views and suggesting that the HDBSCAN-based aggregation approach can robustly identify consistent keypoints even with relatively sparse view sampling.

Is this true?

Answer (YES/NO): YES